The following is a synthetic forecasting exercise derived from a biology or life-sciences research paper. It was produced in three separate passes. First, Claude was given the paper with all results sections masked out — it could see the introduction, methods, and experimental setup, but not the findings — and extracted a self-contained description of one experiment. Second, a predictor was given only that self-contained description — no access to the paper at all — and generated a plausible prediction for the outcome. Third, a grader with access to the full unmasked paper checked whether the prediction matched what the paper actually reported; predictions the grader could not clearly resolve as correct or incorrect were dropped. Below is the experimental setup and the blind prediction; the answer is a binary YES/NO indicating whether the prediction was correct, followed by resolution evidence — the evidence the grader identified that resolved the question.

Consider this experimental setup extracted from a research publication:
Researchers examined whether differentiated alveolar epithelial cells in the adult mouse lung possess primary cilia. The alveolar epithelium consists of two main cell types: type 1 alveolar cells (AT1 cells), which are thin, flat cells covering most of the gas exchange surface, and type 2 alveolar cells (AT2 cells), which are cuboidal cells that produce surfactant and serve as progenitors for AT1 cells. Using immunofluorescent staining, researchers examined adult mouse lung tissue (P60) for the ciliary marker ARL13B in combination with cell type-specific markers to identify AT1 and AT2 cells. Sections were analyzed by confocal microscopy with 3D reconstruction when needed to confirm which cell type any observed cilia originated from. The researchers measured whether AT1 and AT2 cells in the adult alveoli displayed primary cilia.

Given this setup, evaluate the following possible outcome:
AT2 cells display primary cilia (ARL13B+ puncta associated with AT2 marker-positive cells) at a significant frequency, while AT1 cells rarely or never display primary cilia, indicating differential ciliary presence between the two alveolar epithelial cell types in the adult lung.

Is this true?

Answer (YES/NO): NO